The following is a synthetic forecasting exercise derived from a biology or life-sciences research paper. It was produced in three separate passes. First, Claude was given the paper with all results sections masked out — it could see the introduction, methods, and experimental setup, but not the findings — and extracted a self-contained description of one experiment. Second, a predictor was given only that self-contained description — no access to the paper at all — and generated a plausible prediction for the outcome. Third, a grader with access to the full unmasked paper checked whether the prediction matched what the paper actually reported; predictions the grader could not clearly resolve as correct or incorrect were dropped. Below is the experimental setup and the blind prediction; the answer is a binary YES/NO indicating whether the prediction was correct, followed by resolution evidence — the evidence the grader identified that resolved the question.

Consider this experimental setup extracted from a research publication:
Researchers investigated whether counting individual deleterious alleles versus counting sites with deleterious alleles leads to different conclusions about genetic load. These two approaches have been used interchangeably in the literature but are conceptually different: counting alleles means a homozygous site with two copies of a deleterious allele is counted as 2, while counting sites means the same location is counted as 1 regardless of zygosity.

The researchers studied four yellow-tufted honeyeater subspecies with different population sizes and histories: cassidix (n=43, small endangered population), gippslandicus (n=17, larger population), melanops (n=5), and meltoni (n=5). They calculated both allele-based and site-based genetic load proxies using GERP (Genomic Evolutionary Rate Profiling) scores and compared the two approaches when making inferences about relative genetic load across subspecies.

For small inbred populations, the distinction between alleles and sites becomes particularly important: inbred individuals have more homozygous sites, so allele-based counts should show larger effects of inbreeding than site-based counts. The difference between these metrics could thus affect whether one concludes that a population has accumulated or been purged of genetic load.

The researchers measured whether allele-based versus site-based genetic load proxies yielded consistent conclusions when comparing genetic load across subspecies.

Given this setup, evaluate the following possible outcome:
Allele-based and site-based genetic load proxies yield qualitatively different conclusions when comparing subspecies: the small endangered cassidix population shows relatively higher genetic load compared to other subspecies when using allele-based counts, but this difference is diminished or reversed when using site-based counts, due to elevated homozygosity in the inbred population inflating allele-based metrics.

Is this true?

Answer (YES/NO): NO